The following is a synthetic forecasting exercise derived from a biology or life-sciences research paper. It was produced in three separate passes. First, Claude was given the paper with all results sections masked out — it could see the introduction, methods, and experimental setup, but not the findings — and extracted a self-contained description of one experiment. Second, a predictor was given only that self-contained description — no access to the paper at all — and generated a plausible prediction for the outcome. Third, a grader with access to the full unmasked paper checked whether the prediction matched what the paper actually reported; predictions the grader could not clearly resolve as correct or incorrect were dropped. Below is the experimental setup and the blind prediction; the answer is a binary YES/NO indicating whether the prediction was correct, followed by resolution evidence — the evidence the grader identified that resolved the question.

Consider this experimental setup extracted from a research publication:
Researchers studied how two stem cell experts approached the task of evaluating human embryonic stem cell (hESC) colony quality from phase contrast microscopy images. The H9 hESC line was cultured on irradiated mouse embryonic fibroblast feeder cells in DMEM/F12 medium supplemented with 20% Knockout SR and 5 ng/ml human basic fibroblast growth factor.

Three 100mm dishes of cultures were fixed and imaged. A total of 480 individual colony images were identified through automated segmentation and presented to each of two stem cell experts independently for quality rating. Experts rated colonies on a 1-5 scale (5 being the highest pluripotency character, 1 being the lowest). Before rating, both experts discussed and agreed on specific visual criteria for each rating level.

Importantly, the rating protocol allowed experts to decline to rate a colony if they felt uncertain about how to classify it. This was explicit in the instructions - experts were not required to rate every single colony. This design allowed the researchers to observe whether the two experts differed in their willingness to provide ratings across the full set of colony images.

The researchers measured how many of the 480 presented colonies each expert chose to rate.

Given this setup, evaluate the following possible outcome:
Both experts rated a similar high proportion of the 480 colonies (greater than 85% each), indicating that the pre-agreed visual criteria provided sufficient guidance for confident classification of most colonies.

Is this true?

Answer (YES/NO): YES